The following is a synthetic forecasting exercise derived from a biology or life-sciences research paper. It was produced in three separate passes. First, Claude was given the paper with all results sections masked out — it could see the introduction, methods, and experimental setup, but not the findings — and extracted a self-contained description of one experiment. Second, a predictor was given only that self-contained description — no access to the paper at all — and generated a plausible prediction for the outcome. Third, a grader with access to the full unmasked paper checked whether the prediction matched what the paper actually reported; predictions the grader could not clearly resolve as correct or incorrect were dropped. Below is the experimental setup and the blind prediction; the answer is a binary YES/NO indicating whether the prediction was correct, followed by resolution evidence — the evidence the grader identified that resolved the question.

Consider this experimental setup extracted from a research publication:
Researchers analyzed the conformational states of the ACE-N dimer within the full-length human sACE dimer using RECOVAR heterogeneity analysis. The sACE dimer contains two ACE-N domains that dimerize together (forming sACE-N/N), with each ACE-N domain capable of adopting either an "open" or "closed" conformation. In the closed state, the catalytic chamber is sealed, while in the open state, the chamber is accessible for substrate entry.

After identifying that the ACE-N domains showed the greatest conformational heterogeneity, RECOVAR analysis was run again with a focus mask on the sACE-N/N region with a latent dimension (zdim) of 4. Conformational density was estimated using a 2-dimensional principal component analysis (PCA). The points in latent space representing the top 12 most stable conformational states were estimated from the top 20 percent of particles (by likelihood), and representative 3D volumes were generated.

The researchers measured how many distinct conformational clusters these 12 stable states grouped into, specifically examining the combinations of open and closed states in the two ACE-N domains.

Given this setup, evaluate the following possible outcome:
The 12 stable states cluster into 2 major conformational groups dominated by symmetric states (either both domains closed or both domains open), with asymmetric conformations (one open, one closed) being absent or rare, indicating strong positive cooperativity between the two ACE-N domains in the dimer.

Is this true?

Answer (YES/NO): NO